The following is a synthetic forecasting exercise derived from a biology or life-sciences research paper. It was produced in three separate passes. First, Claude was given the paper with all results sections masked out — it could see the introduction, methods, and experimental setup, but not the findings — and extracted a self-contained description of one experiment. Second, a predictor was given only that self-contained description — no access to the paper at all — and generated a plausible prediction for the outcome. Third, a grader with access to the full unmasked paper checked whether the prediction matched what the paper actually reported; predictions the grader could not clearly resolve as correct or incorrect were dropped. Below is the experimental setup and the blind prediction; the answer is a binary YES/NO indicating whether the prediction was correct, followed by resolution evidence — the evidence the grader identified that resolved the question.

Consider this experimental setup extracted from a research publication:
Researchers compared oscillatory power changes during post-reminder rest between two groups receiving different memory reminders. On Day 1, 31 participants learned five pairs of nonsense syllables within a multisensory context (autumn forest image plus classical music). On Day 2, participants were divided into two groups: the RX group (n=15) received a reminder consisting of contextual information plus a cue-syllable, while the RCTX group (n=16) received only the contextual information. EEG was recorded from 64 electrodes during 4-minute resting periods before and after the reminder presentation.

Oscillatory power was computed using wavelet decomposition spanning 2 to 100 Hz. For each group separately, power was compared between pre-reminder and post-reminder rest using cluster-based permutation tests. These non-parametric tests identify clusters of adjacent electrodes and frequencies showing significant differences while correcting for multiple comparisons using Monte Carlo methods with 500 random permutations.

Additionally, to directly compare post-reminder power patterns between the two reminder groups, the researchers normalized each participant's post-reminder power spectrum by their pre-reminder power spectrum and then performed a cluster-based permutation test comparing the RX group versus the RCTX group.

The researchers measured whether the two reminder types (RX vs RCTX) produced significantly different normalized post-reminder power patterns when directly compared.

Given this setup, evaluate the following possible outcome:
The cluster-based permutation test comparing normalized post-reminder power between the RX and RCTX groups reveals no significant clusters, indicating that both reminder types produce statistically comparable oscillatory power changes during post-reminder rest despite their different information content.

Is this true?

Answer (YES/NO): YES